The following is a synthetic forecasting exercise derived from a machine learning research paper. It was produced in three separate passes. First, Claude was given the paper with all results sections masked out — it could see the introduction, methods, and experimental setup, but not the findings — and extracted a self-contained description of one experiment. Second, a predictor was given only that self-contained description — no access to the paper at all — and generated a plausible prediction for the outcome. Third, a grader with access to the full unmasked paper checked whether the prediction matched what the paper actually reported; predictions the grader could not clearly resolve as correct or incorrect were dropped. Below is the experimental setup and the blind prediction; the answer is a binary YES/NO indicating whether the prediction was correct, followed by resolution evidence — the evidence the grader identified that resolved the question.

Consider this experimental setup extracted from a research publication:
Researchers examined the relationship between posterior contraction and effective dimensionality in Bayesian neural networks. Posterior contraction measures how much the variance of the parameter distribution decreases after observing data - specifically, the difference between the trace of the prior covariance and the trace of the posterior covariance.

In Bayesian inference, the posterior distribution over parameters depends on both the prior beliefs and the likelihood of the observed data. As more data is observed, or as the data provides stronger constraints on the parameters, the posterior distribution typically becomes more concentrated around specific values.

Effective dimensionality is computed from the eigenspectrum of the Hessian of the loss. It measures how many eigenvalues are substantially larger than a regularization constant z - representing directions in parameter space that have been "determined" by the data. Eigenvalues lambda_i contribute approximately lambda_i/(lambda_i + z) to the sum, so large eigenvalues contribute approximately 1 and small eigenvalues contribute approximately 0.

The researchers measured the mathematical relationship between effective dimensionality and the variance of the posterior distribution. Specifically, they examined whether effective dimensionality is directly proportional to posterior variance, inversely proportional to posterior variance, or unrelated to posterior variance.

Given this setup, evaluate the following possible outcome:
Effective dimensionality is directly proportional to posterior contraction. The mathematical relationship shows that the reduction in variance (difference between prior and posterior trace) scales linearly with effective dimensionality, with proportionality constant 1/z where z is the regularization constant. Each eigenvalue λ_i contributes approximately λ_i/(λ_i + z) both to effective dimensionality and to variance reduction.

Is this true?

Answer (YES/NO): YES